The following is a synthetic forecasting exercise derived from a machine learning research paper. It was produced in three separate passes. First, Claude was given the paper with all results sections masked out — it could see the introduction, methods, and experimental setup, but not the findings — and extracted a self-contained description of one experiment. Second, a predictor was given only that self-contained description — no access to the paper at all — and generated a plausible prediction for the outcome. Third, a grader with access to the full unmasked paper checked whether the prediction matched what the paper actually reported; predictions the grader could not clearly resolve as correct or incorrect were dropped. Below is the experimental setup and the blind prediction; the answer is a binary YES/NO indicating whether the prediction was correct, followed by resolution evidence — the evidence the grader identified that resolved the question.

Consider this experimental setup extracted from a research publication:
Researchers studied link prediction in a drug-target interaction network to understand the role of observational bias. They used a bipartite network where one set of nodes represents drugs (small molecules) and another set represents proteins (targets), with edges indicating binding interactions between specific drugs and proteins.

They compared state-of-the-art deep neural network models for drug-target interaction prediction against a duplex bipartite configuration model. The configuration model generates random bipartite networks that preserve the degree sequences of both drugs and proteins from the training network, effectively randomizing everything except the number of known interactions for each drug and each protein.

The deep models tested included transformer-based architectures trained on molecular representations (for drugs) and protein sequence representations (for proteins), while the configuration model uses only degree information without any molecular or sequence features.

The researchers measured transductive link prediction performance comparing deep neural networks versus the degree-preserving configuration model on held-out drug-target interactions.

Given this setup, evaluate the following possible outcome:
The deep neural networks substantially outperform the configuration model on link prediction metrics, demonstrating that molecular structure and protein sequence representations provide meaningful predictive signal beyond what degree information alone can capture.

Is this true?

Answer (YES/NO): NO